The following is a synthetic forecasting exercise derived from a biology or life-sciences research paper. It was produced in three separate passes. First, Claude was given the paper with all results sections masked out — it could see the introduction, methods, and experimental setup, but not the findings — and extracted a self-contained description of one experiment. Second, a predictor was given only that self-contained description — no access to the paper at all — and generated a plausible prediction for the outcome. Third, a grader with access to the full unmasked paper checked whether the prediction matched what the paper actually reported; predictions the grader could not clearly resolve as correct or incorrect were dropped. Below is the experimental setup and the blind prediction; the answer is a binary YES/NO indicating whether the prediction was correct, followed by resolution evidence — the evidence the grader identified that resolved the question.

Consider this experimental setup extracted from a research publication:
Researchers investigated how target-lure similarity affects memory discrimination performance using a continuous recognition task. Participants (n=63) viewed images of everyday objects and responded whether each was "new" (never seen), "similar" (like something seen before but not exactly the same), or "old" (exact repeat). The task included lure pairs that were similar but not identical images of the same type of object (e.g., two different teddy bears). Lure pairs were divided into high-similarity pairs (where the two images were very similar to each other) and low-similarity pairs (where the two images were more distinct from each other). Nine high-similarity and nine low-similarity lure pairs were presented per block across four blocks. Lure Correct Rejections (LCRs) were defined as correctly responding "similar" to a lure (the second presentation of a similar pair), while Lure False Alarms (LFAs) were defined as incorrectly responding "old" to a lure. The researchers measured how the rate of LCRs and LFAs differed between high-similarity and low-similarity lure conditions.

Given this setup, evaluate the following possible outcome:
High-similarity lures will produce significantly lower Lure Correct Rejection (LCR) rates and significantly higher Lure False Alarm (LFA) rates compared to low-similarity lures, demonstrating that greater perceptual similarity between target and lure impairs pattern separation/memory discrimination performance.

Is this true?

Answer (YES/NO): YES